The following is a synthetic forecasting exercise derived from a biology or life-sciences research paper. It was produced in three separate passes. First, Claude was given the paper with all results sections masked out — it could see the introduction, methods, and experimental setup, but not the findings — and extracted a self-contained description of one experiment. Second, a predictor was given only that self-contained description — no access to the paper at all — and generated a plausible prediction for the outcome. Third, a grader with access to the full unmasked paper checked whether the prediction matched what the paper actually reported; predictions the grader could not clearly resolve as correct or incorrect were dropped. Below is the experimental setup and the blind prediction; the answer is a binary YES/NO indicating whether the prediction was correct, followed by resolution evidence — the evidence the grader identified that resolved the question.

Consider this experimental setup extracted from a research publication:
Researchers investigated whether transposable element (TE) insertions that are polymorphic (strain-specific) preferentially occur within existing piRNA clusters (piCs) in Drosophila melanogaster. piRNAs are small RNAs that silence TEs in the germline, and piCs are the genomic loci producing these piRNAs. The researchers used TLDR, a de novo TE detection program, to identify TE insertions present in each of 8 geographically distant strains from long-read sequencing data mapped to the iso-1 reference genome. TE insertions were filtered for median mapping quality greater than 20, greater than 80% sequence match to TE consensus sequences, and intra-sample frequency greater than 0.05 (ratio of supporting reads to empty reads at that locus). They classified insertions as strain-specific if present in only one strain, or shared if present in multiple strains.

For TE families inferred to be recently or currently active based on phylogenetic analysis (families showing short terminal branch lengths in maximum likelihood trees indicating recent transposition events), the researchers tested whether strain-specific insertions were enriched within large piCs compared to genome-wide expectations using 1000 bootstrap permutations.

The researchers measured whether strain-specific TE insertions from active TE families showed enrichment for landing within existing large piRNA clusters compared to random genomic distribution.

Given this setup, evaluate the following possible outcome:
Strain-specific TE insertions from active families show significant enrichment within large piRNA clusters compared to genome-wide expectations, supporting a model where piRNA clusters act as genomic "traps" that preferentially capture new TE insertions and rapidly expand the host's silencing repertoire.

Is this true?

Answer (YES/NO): YES